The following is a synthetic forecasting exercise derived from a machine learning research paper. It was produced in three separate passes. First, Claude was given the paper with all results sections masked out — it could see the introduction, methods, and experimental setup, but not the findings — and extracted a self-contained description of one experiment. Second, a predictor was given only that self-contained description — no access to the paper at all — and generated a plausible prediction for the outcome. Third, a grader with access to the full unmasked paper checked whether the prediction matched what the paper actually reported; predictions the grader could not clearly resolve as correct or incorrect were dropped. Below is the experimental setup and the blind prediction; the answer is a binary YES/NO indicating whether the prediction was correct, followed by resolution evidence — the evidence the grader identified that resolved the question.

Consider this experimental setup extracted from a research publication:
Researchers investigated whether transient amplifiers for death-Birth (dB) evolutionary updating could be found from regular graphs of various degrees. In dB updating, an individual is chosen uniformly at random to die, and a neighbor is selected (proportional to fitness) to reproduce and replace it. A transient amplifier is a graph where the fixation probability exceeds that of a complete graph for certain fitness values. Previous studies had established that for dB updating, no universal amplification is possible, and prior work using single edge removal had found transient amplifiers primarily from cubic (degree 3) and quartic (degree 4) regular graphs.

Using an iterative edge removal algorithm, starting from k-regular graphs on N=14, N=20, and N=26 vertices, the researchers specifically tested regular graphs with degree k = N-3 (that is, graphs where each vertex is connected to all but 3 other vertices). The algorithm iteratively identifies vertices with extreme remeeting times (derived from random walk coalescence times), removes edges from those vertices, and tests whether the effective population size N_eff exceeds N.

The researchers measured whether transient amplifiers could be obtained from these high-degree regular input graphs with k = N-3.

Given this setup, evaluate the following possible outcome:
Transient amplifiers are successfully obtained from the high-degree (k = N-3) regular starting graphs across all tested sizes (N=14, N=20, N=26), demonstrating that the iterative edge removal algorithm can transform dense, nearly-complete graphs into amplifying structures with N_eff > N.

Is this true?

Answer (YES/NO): YES